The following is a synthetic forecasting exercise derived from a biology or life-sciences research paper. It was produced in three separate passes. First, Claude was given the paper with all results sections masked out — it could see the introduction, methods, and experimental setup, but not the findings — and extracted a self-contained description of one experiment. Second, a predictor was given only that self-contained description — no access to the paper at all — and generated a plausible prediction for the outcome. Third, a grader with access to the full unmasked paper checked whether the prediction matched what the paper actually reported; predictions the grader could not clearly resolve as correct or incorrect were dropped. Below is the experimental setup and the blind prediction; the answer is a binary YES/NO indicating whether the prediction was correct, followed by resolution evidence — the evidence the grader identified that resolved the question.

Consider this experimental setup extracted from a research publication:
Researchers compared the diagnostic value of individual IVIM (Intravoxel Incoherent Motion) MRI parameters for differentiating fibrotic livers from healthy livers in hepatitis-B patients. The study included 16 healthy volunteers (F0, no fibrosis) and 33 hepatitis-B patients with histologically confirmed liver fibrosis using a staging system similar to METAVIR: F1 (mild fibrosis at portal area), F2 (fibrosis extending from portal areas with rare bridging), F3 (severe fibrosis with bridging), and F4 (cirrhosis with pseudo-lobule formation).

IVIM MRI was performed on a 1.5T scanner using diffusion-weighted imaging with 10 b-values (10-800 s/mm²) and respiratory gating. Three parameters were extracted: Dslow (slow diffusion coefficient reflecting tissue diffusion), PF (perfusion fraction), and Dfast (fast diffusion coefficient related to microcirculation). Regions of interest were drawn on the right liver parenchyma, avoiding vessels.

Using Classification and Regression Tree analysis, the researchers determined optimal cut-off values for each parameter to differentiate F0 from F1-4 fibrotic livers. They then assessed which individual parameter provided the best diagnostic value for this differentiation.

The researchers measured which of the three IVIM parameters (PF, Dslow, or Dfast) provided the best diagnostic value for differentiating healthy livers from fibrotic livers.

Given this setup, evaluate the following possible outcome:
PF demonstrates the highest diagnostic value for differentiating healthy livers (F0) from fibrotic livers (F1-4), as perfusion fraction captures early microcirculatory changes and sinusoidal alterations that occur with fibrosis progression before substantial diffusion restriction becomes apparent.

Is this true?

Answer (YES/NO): YES